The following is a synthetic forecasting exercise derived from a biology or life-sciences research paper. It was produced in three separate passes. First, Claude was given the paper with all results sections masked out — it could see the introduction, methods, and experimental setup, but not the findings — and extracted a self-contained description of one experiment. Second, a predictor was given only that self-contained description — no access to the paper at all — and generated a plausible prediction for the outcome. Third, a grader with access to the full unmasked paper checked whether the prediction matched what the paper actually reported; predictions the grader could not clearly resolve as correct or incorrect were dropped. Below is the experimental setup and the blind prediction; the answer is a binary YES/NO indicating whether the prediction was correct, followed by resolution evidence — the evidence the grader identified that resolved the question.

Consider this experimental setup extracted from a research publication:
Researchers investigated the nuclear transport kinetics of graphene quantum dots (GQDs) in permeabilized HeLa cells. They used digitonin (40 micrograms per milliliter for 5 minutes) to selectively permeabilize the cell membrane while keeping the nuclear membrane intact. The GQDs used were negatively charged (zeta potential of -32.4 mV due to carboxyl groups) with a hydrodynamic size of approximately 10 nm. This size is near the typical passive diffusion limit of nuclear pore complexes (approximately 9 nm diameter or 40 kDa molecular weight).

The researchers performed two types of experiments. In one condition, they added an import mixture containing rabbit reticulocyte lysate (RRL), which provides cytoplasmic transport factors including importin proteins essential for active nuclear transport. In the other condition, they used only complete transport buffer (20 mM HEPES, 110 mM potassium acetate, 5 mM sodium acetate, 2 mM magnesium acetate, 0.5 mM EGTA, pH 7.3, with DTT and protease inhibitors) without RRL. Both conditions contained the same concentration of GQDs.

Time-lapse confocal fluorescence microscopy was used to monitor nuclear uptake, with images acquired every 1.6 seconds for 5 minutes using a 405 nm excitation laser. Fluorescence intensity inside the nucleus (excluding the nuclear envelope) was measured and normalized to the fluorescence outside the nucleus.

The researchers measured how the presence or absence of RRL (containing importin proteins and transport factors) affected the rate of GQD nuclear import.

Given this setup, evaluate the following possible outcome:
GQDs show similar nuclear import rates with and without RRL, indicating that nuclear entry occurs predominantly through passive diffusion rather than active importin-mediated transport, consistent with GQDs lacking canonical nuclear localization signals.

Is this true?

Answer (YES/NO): NO